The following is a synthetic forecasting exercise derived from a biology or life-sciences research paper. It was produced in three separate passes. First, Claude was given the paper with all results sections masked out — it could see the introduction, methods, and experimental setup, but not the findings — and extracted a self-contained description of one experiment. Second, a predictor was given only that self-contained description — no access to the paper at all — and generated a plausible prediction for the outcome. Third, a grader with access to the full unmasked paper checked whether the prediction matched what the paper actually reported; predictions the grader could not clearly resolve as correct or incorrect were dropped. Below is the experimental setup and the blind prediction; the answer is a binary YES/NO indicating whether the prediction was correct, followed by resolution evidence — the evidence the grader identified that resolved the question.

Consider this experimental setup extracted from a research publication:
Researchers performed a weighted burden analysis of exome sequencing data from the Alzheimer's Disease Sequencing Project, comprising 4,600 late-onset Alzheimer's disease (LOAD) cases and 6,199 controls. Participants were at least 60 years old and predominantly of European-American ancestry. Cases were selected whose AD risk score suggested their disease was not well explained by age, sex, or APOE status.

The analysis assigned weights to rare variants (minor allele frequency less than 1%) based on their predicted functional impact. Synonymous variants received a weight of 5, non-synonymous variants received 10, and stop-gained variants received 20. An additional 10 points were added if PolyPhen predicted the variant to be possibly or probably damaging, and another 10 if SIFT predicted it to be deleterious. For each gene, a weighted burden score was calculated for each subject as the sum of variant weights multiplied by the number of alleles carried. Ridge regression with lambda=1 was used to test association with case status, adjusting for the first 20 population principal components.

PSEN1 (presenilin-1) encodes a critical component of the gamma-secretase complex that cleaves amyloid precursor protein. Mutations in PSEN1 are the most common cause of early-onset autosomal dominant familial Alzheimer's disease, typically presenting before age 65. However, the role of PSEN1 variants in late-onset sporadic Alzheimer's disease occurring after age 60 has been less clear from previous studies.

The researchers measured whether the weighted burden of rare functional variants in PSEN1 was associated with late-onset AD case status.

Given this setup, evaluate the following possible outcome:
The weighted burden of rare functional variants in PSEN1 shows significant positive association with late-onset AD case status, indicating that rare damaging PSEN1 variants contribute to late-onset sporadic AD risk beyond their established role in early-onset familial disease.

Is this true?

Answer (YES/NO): YES